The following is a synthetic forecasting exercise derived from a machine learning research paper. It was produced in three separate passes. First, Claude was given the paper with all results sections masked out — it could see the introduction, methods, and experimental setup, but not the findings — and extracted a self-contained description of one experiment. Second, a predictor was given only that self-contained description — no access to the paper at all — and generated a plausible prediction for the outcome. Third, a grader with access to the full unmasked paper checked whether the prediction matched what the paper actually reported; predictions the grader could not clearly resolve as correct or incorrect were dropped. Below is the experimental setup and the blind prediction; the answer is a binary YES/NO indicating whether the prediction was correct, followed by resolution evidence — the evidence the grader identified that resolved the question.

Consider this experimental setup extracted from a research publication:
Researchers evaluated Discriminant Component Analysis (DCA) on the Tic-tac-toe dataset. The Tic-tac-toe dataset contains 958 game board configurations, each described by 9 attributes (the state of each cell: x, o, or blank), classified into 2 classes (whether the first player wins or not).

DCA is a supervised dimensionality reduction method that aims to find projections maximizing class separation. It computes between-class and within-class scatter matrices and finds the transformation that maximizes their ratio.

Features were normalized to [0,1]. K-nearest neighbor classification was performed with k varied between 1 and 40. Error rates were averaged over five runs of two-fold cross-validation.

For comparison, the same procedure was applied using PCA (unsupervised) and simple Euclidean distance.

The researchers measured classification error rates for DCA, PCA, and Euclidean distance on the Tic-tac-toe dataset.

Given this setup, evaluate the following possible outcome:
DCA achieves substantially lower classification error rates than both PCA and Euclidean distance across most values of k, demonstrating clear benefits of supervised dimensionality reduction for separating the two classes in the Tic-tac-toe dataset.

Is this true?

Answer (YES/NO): NO